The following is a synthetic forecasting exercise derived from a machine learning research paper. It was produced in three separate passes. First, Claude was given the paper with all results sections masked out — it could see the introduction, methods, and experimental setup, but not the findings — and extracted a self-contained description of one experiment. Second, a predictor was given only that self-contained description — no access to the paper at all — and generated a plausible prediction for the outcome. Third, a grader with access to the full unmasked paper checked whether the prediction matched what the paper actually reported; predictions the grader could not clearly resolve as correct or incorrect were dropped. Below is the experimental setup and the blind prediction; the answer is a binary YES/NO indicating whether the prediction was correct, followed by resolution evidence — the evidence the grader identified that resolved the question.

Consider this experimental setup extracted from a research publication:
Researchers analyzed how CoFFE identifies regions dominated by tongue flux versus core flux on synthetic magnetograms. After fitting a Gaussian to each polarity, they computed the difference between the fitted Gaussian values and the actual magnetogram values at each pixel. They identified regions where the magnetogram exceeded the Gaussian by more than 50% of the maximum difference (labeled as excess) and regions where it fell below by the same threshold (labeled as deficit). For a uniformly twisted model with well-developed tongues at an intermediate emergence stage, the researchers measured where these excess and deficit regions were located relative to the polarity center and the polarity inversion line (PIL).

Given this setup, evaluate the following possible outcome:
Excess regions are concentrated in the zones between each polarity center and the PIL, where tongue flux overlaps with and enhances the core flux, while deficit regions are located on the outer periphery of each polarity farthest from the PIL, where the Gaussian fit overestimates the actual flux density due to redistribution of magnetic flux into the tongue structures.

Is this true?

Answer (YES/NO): NO